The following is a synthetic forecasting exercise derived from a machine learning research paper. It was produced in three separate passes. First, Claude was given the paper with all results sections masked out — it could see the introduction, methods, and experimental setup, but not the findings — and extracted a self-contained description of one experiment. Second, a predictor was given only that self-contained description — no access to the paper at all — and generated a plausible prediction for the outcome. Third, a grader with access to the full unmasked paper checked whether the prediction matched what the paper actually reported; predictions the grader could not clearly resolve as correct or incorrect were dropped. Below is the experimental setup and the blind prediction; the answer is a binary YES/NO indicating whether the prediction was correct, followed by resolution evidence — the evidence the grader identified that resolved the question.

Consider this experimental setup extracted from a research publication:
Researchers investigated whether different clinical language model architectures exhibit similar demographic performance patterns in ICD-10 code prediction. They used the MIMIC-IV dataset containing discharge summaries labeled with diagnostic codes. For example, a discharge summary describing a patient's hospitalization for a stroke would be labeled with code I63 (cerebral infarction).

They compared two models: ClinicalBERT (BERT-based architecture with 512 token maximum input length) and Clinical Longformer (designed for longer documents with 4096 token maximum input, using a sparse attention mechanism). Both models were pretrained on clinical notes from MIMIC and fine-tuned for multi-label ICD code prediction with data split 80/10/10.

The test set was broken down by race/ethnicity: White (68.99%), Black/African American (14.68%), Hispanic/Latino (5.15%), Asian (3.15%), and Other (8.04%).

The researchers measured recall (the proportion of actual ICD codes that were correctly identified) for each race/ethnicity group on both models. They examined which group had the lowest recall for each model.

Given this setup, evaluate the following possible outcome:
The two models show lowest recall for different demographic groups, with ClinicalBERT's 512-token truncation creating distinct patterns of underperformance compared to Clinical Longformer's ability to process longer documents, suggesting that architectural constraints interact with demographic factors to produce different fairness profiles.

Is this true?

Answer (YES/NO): NO